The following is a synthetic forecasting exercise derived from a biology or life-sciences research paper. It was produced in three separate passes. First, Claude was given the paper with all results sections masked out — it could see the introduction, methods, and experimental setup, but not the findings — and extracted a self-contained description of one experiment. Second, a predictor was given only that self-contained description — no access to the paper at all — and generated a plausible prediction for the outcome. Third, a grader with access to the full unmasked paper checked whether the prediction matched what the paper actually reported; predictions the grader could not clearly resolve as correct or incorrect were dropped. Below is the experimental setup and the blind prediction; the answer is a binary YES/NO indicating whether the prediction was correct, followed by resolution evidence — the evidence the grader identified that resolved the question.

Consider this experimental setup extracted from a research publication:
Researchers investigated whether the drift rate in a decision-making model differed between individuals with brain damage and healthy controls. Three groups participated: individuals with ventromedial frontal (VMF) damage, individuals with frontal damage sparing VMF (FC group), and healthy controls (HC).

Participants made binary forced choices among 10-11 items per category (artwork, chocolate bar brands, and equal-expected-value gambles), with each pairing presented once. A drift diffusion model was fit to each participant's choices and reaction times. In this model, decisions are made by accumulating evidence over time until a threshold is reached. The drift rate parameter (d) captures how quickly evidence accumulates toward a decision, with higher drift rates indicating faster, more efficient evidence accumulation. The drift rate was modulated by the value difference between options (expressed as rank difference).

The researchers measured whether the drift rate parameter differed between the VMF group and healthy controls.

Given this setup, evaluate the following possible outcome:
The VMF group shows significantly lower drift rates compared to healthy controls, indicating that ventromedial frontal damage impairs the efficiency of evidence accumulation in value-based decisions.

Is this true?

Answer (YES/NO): NO